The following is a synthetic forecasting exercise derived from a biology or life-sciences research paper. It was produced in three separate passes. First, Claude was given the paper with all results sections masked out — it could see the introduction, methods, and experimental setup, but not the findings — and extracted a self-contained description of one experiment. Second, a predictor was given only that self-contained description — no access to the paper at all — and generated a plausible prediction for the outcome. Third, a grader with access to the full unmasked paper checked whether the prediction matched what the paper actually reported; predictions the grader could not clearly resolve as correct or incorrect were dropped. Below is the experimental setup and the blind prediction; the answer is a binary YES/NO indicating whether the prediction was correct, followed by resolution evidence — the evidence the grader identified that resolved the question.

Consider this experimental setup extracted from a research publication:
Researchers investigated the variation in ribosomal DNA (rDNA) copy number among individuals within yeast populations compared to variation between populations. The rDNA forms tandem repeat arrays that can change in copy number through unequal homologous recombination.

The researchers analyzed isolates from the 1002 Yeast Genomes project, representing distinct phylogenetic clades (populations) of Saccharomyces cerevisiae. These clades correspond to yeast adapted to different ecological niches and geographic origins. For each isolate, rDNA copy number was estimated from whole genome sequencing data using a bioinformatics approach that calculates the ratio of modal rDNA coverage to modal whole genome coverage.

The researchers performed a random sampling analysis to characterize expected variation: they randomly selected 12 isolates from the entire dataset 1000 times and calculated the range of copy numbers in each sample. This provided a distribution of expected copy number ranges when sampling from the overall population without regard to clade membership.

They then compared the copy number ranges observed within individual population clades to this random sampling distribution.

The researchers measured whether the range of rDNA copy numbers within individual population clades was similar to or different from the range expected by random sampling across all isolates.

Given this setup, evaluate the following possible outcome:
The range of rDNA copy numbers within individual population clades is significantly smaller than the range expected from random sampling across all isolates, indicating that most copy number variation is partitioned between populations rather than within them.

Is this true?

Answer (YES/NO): NO